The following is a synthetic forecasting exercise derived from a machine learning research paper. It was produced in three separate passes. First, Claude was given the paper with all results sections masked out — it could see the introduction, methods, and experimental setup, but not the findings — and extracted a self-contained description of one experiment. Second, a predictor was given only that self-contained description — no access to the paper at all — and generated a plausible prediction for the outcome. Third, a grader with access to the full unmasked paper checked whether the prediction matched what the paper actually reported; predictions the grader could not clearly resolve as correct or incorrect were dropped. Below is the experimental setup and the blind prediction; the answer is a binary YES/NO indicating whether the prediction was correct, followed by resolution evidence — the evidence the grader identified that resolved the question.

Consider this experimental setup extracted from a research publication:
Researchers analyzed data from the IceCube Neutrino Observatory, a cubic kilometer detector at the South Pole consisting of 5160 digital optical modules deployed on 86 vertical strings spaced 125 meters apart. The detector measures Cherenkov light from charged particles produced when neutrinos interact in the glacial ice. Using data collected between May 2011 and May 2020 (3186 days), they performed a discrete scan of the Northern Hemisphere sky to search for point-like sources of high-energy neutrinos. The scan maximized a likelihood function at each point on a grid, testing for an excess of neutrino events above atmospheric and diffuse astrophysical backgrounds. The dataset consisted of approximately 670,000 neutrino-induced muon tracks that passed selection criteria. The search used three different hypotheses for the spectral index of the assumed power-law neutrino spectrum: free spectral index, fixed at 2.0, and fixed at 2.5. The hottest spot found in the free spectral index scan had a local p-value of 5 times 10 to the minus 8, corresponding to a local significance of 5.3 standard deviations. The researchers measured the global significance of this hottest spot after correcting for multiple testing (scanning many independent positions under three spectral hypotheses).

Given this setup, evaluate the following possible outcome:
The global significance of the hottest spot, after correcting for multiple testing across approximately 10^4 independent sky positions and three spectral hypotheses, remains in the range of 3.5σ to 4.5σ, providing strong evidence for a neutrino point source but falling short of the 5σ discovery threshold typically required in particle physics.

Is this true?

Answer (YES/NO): NO